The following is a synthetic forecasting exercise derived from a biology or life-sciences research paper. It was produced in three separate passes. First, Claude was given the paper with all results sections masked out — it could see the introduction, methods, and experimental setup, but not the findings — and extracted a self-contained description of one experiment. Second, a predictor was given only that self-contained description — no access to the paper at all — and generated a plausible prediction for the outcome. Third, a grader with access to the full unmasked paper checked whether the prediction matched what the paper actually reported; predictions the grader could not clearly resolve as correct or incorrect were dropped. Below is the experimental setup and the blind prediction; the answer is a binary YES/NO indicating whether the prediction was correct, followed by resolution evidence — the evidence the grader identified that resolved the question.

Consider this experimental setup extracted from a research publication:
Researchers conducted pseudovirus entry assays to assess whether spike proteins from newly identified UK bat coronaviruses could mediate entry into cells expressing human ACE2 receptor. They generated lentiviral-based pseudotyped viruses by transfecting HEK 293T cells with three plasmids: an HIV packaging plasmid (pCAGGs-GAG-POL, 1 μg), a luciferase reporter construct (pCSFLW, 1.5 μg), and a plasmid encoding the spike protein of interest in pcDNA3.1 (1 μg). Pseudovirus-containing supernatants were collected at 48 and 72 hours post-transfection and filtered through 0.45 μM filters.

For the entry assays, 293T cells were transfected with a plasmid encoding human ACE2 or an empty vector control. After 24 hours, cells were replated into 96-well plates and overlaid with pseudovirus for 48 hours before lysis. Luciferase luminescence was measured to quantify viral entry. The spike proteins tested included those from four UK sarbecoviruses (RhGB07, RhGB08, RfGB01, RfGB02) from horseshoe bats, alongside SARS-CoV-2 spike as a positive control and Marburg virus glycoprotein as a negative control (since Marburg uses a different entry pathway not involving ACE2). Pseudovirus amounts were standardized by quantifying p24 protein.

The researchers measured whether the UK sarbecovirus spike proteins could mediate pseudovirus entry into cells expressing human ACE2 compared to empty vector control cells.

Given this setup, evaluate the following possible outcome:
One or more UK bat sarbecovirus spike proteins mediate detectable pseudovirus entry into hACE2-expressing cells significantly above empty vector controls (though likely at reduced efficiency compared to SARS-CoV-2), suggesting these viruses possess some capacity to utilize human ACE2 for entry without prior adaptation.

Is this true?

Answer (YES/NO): YES